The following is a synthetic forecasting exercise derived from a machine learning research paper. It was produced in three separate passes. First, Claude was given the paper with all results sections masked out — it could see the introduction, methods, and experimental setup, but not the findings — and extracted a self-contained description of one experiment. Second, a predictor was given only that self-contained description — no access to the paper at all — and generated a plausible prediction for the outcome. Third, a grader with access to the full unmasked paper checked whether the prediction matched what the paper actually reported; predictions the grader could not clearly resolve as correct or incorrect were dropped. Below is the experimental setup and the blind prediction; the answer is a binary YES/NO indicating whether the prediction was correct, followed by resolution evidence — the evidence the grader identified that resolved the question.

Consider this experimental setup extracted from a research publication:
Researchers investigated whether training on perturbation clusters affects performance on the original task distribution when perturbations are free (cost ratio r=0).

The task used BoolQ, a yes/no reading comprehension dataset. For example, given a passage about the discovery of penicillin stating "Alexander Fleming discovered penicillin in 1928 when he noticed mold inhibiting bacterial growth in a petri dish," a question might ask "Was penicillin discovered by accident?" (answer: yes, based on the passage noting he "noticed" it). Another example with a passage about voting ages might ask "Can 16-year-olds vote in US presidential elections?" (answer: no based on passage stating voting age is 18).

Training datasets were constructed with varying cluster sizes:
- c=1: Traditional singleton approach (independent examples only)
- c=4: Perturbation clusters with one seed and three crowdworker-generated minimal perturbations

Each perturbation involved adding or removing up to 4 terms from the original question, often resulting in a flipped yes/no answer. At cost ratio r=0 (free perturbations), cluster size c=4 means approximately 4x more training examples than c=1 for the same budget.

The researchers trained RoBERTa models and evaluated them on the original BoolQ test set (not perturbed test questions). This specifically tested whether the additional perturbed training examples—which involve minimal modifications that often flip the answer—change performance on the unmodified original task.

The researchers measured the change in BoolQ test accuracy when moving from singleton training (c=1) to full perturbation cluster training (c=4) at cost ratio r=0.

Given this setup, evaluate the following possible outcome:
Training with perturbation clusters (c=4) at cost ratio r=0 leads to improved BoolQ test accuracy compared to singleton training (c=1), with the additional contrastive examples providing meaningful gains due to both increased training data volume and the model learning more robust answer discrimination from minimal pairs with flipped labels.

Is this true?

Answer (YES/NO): YES